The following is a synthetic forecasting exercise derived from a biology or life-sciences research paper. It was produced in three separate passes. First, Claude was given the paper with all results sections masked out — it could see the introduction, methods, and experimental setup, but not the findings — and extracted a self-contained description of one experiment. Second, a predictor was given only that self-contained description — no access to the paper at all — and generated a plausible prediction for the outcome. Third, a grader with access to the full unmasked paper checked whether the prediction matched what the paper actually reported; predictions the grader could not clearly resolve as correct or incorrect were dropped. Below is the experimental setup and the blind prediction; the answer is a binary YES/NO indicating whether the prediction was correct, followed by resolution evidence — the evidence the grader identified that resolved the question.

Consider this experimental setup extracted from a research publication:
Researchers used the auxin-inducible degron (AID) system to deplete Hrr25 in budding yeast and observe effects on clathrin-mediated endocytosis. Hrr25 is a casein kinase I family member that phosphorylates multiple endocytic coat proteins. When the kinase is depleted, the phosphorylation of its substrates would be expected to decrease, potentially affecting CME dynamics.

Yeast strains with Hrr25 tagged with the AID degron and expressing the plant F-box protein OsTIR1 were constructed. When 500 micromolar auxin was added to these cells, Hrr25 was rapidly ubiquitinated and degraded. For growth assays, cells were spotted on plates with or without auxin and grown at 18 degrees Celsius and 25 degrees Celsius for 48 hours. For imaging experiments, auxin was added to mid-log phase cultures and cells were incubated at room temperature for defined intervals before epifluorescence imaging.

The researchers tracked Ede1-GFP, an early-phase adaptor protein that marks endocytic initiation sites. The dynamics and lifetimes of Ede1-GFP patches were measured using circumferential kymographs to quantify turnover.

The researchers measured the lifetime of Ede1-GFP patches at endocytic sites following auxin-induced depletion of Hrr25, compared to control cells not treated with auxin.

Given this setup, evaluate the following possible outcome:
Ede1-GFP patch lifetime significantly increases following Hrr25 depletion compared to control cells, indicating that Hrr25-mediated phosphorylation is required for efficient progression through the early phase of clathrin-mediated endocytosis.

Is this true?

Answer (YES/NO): NO